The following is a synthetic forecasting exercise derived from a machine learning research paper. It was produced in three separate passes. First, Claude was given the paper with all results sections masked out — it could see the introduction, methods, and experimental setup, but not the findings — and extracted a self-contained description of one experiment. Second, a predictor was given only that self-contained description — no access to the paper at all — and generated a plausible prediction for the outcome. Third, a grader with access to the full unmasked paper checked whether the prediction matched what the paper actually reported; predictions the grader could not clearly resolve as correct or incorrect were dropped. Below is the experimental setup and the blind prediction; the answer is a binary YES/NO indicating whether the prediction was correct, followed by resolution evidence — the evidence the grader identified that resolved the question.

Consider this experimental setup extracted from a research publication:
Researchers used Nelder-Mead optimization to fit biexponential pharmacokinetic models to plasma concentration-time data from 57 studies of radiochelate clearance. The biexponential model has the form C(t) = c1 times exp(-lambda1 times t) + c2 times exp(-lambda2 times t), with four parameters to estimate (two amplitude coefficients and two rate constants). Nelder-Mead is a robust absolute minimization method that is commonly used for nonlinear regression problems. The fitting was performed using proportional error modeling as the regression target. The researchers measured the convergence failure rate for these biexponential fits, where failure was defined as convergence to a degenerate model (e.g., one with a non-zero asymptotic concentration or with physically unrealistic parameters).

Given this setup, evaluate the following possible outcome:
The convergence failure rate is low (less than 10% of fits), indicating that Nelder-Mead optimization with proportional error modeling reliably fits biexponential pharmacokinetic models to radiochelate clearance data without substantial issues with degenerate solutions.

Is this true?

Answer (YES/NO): YES